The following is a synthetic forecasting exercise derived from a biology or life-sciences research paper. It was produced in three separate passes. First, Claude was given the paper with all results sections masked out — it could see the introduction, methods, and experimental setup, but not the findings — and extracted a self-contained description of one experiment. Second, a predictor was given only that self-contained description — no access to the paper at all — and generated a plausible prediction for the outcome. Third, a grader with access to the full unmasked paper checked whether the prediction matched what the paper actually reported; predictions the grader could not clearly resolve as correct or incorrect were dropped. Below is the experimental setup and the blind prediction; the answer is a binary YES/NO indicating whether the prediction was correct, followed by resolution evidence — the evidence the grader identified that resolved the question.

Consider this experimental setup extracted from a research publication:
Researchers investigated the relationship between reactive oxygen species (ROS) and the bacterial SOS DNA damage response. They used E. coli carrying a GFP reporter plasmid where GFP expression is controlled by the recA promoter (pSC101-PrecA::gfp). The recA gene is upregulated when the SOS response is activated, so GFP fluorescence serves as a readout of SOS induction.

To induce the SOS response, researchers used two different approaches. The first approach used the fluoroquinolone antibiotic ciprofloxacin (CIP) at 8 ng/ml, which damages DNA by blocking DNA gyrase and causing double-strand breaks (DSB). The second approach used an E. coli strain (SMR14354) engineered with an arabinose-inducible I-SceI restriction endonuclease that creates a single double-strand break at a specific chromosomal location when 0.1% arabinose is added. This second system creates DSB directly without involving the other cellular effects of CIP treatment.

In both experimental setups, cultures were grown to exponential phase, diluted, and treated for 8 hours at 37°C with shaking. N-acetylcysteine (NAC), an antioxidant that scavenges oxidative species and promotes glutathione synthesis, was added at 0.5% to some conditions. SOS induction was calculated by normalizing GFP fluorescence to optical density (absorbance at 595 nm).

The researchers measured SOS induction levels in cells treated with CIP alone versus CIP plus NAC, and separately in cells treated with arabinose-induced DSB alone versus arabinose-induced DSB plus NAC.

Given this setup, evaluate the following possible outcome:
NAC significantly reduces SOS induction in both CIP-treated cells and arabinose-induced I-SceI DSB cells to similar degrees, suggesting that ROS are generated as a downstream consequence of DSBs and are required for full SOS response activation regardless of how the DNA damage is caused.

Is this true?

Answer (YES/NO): NO